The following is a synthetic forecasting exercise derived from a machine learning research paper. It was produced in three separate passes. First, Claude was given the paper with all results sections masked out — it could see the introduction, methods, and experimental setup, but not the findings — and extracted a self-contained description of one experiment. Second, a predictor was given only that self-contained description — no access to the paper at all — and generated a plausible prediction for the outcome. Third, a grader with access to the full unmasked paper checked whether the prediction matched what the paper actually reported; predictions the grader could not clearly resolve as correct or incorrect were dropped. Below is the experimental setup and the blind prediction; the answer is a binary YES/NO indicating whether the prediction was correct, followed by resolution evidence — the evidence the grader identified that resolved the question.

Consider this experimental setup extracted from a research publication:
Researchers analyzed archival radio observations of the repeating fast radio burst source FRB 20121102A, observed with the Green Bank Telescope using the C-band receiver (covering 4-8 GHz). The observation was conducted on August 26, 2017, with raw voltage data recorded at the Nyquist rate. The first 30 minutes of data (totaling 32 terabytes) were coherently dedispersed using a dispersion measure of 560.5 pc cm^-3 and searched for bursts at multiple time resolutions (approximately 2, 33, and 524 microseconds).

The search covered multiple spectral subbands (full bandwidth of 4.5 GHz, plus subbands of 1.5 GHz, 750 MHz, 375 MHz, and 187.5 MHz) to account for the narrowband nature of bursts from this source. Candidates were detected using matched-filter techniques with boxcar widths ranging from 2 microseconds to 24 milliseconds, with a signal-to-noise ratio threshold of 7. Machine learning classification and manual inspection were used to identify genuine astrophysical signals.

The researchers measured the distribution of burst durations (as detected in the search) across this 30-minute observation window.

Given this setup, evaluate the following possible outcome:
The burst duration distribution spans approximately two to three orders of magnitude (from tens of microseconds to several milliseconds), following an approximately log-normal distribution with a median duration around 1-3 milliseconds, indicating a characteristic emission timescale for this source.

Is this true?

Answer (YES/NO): NO